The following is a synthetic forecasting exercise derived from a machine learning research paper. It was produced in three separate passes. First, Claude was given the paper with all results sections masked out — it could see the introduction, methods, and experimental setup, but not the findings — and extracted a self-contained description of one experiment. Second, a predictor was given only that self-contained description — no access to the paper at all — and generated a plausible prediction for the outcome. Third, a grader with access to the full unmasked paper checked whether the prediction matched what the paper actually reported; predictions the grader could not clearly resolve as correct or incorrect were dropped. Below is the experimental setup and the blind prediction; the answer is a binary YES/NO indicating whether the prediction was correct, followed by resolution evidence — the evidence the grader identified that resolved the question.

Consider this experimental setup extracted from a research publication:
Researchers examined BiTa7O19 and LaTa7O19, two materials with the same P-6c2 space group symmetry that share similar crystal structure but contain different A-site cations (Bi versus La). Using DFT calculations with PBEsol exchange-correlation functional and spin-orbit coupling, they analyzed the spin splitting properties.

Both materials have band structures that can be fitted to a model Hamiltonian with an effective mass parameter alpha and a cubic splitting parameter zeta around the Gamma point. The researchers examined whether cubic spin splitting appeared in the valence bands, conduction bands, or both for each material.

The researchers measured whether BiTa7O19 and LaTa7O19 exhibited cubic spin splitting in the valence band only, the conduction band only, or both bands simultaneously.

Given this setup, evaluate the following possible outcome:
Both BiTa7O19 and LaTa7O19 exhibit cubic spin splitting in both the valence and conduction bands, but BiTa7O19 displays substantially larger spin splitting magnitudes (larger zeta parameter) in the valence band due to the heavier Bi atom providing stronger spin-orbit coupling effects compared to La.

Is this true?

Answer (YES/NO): YES